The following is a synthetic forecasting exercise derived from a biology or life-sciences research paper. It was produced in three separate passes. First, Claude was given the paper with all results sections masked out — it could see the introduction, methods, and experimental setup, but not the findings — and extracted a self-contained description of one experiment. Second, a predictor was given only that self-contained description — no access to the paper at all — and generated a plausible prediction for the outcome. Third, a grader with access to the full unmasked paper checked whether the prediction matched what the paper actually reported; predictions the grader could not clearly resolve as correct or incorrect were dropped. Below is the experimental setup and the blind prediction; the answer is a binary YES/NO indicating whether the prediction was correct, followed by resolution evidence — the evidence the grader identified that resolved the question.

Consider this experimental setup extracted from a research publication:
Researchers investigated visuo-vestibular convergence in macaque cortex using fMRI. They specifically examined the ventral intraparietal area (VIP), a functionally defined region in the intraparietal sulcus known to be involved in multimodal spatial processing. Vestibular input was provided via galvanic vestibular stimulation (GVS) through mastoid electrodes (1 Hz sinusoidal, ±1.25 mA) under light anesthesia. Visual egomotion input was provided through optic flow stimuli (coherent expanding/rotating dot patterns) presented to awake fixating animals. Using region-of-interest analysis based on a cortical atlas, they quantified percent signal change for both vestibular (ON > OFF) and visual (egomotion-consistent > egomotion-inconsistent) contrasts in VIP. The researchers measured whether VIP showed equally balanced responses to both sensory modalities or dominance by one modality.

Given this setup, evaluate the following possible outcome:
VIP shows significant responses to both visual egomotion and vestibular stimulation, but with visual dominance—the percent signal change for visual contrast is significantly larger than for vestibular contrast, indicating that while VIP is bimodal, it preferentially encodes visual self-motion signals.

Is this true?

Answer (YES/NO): NO